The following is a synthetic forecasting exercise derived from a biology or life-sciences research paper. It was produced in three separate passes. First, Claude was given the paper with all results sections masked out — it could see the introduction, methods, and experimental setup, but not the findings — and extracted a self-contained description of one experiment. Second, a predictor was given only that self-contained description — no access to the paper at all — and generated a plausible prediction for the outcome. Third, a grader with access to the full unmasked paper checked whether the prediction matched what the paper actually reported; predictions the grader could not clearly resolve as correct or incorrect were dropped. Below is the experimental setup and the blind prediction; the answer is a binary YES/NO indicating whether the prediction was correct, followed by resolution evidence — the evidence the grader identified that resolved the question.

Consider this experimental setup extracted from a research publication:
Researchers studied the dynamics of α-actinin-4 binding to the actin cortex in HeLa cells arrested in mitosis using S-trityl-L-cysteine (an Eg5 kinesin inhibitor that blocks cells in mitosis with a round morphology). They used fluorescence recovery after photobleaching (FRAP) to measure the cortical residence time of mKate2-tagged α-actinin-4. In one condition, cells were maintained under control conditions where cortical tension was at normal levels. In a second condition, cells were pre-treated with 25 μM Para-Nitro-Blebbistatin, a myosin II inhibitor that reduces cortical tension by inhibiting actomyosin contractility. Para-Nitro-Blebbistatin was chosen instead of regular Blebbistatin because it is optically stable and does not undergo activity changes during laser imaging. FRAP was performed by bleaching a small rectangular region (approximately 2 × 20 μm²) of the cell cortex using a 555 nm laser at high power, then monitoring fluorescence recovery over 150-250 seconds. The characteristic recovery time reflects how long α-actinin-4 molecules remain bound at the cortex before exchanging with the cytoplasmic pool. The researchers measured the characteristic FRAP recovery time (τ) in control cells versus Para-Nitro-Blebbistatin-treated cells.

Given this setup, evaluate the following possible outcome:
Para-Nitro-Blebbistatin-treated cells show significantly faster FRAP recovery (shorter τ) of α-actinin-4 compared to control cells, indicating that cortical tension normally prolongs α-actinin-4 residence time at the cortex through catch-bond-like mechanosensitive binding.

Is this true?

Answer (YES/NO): YES